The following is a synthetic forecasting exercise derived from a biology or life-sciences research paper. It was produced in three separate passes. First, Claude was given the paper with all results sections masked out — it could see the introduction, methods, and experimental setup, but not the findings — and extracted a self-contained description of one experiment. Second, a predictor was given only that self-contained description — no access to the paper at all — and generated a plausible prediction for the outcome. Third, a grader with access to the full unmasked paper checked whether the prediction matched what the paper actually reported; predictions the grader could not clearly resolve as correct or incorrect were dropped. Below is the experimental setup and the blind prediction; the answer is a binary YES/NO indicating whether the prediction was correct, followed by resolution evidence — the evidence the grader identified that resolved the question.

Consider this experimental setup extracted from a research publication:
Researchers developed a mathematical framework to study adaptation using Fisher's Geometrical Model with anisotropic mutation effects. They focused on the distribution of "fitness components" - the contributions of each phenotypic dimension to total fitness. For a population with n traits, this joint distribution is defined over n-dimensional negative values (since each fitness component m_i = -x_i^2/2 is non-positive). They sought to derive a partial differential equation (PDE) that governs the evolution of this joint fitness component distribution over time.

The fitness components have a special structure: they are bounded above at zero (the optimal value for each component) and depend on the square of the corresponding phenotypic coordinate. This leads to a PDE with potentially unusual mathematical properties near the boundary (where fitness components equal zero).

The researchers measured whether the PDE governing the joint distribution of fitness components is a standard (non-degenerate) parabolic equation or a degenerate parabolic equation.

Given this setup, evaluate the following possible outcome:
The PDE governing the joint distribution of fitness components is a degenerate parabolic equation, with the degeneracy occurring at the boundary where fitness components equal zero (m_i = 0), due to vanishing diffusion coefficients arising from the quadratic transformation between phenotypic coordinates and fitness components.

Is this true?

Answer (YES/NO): YES